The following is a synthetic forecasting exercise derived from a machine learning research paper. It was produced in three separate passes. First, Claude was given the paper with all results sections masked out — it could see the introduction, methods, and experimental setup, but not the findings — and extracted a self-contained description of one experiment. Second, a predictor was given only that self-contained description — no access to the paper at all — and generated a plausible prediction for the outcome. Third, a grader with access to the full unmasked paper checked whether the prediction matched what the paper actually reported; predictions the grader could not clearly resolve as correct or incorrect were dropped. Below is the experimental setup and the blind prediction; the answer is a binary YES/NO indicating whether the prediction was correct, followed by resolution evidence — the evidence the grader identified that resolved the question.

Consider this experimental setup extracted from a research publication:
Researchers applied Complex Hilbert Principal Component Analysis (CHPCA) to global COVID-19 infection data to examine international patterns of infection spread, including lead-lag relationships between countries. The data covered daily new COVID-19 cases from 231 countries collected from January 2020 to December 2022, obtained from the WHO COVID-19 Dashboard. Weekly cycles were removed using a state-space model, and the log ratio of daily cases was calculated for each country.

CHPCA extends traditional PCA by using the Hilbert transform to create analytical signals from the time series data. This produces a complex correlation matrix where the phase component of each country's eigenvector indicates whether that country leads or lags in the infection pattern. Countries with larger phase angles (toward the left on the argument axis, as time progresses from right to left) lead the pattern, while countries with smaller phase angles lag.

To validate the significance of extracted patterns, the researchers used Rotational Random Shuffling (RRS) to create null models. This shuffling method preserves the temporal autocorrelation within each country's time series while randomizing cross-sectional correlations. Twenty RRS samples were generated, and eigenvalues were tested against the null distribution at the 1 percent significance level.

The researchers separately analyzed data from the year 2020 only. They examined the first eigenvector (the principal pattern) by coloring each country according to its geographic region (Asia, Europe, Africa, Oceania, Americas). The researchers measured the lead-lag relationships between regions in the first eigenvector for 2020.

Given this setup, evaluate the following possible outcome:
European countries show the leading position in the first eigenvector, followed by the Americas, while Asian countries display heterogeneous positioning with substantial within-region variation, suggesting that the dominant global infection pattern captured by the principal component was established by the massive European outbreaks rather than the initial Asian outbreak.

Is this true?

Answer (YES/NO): NO